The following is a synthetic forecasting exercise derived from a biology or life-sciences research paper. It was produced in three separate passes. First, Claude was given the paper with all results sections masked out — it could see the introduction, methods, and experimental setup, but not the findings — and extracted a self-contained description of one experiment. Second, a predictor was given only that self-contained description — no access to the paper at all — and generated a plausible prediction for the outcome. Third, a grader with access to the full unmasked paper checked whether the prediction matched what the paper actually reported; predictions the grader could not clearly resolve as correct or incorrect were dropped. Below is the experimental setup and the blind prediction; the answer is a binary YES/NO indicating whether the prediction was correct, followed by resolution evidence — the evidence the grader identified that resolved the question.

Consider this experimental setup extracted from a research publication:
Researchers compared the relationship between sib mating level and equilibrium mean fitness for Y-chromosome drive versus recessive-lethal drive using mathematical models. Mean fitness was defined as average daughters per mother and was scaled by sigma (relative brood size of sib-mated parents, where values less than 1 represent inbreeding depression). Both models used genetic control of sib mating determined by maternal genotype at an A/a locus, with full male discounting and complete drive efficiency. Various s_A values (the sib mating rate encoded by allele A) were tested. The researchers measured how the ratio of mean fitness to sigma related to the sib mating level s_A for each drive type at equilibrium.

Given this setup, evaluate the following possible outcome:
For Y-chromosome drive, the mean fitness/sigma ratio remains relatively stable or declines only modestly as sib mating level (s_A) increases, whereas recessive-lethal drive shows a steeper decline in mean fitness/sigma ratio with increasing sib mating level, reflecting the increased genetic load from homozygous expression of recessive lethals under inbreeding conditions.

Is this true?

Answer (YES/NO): NO